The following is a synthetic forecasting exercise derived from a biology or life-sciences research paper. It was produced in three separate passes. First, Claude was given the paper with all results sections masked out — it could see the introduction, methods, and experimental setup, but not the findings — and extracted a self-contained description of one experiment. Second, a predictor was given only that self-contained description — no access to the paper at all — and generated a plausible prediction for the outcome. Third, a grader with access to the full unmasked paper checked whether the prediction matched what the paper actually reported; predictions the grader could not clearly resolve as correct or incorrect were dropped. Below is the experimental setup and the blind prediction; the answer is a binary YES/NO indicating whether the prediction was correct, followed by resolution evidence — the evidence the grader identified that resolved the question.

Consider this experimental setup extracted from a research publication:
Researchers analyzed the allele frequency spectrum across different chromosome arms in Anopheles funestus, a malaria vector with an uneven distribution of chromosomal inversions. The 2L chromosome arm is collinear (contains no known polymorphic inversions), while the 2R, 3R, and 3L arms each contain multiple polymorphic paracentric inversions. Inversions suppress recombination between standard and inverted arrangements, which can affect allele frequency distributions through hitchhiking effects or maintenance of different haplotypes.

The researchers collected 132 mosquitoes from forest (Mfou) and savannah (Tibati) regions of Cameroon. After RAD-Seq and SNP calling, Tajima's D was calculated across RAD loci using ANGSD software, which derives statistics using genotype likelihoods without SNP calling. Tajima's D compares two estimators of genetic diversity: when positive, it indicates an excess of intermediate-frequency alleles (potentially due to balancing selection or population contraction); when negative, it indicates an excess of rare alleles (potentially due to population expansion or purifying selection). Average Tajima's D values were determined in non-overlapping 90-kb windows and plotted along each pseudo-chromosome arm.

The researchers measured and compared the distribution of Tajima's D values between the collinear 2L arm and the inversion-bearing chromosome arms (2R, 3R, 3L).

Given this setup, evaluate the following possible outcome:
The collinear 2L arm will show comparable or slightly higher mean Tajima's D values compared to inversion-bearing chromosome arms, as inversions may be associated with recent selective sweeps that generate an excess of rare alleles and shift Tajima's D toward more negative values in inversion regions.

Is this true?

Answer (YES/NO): NO